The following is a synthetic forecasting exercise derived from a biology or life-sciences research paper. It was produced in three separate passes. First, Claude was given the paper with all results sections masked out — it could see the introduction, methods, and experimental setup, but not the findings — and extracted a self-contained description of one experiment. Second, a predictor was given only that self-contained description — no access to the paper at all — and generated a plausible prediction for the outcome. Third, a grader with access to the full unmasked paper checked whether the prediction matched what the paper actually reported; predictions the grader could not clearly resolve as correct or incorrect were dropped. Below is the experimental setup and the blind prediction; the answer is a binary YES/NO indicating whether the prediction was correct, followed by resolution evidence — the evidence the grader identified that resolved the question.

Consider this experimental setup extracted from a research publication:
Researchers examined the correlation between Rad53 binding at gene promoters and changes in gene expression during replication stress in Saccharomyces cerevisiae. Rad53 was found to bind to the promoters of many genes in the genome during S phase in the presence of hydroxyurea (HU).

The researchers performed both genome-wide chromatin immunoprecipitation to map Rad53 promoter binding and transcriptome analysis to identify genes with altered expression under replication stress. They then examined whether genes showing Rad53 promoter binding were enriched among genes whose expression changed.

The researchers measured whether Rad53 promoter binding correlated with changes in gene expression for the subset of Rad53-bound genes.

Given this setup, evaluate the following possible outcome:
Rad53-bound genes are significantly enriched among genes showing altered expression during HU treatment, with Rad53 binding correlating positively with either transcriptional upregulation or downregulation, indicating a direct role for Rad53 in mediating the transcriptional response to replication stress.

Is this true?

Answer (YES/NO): YES